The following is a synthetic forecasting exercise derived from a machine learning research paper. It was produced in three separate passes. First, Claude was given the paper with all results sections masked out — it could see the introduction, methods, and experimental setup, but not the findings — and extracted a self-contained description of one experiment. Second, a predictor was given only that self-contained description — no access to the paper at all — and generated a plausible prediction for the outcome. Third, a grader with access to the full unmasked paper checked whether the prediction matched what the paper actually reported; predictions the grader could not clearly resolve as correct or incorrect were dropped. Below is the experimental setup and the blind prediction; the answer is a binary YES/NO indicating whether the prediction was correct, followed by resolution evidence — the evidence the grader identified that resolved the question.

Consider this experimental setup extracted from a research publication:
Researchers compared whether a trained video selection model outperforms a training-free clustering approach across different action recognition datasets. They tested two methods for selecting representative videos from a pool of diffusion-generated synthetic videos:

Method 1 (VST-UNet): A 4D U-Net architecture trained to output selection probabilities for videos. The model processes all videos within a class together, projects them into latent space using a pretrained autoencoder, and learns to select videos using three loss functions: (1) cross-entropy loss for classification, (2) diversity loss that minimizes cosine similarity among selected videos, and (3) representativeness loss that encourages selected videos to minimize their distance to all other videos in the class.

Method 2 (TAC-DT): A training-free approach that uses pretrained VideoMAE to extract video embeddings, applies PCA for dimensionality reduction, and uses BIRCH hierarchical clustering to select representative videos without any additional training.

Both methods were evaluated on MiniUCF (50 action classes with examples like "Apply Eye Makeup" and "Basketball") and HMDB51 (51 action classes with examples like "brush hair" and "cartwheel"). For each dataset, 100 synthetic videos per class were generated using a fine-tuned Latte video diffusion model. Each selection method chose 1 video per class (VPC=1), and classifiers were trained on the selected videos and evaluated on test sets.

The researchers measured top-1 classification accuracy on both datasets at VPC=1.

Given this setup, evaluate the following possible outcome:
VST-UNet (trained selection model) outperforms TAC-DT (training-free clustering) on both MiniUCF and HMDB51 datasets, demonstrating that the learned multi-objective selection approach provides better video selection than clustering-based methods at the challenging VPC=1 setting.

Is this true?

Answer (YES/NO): NO